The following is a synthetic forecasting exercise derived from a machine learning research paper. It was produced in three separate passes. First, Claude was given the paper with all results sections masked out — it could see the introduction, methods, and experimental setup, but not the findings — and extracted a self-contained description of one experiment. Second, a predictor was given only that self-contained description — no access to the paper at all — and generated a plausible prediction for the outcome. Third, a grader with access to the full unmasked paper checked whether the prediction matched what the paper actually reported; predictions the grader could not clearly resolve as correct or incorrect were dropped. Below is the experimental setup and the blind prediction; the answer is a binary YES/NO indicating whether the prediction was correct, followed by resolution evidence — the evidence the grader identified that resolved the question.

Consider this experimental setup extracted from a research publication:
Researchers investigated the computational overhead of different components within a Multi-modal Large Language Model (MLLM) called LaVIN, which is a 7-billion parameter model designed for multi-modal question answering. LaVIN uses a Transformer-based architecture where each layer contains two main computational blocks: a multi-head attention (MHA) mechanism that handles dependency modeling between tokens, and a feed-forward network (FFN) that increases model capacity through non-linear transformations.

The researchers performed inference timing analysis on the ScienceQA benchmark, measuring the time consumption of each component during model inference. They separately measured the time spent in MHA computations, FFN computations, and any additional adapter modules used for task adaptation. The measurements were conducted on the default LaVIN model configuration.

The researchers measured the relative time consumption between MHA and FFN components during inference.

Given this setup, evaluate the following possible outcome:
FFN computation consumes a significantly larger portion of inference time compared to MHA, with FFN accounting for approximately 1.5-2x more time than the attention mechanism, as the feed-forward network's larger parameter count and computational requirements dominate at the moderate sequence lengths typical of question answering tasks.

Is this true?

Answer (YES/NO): NO